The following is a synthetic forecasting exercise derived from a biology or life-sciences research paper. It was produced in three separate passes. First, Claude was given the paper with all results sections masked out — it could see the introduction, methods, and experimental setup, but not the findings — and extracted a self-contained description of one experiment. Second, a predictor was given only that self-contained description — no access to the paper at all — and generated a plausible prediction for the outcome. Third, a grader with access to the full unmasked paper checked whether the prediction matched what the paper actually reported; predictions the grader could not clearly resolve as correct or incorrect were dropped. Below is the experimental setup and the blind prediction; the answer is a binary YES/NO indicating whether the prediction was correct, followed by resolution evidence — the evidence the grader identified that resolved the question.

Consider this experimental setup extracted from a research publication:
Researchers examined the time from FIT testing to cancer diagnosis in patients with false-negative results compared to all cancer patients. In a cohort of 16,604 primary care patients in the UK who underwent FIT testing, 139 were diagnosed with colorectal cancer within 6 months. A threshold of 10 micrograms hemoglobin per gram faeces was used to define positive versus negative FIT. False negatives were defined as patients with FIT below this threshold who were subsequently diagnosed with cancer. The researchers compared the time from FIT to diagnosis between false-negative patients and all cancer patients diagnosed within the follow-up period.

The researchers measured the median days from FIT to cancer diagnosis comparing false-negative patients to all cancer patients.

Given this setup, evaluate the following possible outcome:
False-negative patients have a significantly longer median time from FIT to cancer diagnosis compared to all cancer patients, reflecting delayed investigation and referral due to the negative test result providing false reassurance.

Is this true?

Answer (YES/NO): NO